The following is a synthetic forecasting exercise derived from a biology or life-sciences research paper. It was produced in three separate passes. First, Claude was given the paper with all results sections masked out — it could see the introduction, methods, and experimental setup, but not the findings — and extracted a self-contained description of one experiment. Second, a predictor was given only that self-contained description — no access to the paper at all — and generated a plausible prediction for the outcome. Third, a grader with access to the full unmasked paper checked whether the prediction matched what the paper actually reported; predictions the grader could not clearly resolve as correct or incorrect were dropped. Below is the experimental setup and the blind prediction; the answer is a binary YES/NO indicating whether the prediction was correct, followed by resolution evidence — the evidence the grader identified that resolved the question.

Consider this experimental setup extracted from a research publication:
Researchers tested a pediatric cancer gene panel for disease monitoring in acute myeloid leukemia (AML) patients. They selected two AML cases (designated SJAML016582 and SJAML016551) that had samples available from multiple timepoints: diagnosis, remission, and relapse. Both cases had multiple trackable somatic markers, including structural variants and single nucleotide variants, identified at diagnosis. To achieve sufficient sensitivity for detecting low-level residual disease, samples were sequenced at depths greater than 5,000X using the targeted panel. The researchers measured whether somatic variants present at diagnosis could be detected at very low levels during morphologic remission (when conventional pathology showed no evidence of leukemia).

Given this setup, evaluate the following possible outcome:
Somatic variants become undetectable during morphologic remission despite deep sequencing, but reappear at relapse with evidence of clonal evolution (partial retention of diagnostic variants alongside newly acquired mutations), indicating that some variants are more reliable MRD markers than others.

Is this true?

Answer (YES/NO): NO